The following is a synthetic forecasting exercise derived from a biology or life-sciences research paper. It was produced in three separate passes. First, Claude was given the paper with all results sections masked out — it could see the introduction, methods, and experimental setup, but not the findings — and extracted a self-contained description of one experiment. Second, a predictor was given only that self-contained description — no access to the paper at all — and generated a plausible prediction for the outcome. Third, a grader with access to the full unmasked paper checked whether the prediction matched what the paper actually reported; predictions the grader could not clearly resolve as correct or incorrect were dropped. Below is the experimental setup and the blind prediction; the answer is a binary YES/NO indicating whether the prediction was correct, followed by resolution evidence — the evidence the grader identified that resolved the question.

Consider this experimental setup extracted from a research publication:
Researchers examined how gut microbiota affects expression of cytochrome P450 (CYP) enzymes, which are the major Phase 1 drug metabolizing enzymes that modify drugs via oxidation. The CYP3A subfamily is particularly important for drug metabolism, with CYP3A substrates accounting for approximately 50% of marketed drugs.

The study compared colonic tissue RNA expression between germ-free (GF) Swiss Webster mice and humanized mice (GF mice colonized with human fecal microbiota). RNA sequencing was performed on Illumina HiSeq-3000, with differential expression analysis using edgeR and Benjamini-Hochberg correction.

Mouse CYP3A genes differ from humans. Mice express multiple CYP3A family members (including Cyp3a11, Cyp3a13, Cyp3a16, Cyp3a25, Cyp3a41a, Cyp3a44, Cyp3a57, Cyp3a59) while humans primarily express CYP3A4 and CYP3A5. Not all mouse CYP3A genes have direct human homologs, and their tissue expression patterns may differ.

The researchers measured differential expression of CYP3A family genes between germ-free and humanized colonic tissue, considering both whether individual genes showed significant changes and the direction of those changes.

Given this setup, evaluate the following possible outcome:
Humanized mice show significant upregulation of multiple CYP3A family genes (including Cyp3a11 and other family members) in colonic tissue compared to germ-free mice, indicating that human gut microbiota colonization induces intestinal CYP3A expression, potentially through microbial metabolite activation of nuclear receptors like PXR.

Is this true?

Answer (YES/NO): NO